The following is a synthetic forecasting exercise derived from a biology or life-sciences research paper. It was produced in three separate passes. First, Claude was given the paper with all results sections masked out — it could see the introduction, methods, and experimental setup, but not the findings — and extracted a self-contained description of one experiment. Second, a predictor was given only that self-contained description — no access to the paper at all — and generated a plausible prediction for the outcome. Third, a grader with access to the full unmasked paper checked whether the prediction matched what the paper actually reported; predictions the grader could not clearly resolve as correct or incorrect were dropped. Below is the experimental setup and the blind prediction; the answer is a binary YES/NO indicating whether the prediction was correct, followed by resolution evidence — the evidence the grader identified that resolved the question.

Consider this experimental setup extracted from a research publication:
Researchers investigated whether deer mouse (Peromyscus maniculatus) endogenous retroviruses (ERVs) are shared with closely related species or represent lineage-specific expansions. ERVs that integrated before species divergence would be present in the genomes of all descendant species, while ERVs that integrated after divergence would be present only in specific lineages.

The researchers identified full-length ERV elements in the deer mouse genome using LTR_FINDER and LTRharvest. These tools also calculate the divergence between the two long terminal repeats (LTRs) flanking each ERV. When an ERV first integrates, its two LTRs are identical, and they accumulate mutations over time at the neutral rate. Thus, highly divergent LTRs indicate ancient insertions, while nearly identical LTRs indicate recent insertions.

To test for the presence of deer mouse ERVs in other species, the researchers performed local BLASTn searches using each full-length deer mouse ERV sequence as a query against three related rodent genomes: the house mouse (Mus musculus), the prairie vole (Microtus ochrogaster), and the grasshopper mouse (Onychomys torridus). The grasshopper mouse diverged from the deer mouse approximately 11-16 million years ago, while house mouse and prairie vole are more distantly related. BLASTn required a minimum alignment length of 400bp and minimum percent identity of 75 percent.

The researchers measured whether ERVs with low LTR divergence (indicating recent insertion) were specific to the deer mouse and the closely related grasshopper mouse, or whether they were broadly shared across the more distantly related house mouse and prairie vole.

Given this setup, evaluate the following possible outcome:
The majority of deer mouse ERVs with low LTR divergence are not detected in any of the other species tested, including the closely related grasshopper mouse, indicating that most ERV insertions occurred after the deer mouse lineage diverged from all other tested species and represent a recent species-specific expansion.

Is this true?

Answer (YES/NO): NO